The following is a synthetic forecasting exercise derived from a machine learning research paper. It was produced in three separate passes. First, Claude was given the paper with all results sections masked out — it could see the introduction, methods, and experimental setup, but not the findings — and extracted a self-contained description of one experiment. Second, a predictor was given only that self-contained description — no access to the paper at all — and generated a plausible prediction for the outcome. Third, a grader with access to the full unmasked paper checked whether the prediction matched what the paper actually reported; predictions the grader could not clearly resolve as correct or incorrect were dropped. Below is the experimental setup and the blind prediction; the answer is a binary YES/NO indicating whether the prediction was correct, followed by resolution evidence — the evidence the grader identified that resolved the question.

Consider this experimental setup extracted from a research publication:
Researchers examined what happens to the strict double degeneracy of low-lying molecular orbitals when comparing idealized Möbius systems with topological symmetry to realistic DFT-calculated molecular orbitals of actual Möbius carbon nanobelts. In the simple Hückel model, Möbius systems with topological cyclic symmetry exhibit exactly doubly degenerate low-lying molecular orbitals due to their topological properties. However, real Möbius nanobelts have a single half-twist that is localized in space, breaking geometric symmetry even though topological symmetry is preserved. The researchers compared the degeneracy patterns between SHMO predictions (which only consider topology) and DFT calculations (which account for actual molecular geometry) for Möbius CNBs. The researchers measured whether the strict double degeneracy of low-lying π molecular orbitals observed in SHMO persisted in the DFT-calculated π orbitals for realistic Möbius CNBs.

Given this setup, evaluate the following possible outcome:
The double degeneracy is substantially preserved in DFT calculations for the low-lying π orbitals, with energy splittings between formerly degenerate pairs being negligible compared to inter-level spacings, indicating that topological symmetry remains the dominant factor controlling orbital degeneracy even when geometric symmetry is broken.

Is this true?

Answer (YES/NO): YES